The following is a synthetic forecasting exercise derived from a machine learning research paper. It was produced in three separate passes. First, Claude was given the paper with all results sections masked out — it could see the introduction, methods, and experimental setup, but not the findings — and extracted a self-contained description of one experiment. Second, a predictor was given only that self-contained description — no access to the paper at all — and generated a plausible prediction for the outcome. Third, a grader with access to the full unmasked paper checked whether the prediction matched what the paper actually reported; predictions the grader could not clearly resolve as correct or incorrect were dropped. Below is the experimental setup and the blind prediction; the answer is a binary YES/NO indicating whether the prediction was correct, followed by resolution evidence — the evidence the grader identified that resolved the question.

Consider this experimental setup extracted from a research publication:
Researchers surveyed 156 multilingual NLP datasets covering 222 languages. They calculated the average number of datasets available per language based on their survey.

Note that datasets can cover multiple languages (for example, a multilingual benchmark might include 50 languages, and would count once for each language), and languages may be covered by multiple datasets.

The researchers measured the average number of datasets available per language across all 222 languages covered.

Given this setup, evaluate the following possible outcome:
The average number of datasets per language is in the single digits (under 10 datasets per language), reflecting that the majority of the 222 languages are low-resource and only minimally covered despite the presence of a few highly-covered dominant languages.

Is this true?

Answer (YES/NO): YES